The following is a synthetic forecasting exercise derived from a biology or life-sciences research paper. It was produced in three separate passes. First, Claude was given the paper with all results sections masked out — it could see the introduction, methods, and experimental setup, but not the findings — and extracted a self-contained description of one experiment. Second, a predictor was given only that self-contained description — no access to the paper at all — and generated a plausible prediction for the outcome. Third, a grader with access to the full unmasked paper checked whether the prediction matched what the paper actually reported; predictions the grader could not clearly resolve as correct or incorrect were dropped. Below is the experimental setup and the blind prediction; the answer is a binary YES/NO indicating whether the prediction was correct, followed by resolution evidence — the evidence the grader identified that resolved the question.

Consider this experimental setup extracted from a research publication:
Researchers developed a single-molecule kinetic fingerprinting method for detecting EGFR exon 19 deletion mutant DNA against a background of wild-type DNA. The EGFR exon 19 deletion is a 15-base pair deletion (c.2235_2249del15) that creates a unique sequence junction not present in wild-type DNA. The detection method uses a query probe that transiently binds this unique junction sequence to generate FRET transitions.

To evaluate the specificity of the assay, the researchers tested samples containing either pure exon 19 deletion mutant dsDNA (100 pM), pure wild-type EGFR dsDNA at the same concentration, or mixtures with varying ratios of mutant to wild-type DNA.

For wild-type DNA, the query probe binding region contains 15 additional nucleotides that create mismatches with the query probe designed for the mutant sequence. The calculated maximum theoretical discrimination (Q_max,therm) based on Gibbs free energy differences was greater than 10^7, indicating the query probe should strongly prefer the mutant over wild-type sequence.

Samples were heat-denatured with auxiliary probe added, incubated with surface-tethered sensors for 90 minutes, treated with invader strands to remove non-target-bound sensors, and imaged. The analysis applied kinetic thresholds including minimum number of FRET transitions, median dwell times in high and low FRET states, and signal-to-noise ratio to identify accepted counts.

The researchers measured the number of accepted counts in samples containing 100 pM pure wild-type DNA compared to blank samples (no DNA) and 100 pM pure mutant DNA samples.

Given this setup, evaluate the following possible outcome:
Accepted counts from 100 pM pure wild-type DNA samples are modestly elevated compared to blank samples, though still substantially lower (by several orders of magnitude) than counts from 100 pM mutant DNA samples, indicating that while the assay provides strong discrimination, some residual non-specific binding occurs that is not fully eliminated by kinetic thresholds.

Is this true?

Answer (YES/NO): NO